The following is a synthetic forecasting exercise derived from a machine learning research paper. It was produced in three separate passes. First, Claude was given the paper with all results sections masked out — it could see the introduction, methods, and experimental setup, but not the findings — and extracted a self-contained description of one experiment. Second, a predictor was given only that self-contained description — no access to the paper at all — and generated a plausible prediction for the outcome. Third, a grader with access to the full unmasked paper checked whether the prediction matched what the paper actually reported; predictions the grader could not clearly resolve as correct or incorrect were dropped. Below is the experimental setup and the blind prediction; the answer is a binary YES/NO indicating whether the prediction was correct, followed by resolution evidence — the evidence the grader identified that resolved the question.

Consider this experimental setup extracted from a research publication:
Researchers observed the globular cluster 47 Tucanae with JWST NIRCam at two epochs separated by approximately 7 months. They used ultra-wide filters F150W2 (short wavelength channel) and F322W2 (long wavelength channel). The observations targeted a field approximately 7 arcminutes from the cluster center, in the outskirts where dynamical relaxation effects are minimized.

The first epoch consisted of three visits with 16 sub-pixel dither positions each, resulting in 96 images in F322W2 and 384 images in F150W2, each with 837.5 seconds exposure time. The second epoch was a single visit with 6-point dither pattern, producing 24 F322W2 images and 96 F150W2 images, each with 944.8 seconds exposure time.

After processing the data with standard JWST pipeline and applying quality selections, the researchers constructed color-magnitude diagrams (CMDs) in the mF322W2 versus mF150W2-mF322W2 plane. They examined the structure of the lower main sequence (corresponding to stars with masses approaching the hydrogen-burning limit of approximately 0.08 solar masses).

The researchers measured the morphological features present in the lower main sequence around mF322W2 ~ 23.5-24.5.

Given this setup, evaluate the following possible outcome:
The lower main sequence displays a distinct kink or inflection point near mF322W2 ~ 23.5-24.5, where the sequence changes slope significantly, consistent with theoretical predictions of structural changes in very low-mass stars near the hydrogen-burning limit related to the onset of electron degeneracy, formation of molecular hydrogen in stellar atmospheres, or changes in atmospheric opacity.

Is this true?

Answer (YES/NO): YES